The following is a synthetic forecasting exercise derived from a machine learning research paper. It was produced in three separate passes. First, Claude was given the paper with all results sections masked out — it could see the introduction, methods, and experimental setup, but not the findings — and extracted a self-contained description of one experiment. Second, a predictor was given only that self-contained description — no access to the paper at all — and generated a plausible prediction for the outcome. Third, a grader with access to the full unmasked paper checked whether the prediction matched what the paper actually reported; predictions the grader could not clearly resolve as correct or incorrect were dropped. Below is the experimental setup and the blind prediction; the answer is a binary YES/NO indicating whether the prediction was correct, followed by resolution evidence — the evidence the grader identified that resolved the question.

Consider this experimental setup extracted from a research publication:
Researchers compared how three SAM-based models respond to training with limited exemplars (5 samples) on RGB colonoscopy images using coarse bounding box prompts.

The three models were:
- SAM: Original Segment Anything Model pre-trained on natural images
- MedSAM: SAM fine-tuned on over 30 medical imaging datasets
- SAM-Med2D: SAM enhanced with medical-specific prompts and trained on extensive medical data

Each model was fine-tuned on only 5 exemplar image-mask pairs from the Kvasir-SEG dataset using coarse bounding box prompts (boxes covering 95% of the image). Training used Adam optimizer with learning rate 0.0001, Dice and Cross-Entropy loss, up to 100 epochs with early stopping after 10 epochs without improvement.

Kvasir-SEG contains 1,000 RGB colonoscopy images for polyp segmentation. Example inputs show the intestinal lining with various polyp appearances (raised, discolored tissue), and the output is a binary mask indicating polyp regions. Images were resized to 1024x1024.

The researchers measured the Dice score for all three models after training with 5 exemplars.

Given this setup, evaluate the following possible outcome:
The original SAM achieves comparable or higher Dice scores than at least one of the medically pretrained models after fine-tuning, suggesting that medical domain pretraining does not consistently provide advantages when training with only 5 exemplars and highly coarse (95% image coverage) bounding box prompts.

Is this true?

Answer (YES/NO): YES